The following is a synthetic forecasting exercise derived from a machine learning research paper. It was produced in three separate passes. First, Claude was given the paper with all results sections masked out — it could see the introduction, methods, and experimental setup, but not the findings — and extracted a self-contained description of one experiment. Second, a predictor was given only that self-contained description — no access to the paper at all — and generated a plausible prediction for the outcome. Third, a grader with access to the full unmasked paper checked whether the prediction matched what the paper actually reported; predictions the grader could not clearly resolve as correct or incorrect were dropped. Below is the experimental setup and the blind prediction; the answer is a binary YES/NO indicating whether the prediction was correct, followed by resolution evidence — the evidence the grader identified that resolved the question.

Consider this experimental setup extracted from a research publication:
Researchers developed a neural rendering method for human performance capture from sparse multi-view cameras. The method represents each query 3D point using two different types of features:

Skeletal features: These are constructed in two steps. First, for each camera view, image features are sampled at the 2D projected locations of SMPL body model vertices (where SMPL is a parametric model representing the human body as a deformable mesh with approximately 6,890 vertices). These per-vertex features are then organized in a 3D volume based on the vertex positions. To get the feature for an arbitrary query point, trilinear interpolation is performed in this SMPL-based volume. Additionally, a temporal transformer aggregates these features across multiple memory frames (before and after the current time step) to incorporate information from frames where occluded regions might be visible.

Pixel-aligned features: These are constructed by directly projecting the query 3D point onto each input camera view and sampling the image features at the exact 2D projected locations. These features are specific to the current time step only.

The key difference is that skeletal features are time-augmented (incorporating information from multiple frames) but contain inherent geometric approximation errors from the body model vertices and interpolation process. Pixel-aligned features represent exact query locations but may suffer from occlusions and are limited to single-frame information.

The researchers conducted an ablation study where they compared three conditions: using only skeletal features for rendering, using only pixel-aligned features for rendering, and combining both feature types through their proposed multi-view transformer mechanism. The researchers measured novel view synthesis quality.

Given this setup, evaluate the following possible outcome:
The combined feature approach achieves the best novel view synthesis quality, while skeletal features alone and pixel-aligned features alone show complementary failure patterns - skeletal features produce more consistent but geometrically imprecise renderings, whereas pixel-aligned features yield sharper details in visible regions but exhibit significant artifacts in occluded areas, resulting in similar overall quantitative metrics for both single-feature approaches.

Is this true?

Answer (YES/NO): NO